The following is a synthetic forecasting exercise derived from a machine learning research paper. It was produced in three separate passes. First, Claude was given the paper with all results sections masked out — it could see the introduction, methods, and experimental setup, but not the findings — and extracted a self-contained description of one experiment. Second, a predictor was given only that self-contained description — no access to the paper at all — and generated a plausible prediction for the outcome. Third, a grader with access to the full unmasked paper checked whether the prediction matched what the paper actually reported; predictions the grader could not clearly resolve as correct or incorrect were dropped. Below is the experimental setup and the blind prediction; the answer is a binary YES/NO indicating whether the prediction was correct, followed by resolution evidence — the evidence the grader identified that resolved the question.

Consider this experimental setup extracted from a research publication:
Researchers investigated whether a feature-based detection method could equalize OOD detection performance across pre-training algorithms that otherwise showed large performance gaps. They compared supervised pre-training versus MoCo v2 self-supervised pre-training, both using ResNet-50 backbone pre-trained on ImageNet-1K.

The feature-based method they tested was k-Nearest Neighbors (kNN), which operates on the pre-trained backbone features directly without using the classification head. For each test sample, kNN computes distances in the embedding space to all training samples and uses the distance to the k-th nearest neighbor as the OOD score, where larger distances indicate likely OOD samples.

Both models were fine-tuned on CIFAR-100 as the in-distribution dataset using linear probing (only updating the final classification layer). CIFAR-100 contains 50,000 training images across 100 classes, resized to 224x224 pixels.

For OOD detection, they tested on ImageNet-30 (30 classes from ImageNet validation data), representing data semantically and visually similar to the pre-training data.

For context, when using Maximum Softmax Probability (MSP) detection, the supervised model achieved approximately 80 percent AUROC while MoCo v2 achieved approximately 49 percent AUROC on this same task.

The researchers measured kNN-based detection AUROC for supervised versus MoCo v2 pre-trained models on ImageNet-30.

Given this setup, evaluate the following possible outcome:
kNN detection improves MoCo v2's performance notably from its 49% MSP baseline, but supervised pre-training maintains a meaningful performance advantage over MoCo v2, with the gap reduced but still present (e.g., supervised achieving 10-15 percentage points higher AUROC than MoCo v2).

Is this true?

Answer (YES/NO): NO